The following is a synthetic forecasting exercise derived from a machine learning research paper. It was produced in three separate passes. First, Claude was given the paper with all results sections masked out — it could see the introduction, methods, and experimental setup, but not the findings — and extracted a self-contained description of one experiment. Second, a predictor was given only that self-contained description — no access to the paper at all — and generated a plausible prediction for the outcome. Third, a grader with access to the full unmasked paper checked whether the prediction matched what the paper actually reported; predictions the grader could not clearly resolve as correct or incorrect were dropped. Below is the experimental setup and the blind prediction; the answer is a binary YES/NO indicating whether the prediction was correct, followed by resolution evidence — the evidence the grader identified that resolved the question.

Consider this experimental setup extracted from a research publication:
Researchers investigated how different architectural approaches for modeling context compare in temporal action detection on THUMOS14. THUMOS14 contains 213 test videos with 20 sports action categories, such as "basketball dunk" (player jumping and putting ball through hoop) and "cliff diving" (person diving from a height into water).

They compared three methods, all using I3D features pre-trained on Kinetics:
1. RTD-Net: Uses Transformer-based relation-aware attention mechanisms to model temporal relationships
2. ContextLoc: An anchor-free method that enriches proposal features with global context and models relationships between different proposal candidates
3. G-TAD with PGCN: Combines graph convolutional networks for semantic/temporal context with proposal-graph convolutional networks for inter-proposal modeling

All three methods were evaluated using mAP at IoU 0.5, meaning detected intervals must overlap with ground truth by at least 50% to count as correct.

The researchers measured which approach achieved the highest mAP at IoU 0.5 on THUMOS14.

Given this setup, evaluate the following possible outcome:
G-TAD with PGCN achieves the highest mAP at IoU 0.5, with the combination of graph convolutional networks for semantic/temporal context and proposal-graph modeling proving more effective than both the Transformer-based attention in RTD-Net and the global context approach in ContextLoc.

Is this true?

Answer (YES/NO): NO